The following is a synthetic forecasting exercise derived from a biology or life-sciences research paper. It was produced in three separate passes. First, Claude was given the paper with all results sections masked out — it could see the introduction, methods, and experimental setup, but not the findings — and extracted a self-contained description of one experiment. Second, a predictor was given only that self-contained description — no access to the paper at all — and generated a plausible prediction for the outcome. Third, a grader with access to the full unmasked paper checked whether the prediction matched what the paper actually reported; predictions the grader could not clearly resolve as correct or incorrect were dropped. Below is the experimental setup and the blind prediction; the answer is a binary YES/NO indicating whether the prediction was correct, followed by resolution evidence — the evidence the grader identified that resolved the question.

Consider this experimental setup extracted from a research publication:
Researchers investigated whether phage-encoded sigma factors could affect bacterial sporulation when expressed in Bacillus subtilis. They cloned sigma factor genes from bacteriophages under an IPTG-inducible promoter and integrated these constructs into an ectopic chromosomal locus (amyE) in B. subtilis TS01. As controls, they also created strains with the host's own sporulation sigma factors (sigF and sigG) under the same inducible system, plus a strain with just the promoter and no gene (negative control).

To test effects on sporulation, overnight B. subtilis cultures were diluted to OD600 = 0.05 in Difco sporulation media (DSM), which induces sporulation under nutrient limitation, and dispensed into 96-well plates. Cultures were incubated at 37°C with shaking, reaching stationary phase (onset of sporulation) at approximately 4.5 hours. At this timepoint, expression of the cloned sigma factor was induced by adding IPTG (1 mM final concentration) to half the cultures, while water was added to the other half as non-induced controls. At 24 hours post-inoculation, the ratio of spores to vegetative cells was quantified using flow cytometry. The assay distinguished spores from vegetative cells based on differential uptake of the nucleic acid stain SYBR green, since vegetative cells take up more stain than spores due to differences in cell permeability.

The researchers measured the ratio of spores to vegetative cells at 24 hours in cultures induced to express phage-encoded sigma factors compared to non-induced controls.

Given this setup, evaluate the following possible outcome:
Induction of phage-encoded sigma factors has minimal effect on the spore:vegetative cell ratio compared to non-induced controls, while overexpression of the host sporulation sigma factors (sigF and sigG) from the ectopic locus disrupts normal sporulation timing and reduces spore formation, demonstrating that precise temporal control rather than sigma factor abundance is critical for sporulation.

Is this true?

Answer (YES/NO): NO